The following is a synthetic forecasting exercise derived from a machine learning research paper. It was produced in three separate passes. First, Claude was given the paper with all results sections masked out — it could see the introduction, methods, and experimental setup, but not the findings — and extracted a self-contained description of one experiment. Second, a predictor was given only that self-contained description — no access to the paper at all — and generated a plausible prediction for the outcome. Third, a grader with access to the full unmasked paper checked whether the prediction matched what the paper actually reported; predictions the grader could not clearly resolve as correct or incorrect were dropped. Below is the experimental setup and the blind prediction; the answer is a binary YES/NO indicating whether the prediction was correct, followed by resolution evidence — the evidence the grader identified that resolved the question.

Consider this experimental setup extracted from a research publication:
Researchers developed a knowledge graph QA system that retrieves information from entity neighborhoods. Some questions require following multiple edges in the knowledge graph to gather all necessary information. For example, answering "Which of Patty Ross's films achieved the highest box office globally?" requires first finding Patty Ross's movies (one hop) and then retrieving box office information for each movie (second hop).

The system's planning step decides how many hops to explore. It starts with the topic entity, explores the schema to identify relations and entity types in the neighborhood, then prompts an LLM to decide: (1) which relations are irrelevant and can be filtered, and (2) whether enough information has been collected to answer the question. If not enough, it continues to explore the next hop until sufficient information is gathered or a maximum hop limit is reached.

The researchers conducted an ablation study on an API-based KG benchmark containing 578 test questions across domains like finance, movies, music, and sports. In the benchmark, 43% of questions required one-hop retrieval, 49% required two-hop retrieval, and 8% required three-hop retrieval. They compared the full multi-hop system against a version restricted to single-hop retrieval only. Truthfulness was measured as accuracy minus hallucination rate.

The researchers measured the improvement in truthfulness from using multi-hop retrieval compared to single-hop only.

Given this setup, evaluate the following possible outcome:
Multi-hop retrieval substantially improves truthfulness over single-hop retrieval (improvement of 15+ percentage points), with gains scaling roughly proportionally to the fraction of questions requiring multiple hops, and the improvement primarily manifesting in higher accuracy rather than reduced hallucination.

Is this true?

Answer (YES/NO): NO